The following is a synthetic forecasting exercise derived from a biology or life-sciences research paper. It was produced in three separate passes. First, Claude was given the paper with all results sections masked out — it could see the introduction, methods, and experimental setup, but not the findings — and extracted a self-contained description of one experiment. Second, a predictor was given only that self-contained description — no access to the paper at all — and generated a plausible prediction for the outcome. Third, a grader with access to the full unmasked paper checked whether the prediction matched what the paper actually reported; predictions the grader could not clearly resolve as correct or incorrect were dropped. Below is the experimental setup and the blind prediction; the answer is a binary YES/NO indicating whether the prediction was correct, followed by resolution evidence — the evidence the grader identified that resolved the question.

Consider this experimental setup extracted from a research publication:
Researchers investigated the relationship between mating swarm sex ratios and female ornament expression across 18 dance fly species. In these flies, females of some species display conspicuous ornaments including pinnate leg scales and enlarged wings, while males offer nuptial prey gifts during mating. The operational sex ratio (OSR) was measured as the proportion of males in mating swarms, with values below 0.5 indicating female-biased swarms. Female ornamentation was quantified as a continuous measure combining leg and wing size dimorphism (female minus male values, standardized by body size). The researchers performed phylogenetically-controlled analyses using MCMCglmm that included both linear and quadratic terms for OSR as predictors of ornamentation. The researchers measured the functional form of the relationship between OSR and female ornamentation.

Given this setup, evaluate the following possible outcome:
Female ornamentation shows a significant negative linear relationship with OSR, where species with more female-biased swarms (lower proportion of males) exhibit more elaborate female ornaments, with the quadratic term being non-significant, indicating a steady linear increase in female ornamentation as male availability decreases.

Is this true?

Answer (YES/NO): NO